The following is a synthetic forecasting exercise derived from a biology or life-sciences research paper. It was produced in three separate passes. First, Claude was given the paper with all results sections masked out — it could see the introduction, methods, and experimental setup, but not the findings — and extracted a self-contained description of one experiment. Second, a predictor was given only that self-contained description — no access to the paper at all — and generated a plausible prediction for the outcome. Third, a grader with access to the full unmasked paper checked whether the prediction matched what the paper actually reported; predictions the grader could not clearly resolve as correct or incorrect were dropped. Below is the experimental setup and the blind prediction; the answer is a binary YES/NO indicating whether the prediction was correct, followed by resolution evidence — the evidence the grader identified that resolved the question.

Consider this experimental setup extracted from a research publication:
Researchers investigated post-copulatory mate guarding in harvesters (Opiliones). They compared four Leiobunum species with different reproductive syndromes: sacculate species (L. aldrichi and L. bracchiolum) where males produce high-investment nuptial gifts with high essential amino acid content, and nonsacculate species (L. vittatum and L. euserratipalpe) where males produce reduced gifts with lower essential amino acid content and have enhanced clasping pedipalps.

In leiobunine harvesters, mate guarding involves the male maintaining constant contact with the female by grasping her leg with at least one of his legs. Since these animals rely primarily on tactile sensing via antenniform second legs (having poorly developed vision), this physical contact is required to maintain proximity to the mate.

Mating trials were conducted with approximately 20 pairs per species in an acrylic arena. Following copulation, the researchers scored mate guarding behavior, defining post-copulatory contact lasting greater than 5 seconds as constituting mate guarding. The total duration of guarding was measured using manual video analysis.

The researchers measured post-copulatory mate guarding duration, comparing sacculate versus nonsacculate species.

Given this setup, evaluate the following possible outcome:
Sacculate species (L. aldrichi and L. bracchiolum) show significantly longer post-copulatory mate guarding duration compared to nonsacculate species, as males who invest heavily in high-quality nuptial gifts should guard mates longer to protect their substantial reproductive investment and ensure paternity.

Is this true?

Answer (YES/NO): NO